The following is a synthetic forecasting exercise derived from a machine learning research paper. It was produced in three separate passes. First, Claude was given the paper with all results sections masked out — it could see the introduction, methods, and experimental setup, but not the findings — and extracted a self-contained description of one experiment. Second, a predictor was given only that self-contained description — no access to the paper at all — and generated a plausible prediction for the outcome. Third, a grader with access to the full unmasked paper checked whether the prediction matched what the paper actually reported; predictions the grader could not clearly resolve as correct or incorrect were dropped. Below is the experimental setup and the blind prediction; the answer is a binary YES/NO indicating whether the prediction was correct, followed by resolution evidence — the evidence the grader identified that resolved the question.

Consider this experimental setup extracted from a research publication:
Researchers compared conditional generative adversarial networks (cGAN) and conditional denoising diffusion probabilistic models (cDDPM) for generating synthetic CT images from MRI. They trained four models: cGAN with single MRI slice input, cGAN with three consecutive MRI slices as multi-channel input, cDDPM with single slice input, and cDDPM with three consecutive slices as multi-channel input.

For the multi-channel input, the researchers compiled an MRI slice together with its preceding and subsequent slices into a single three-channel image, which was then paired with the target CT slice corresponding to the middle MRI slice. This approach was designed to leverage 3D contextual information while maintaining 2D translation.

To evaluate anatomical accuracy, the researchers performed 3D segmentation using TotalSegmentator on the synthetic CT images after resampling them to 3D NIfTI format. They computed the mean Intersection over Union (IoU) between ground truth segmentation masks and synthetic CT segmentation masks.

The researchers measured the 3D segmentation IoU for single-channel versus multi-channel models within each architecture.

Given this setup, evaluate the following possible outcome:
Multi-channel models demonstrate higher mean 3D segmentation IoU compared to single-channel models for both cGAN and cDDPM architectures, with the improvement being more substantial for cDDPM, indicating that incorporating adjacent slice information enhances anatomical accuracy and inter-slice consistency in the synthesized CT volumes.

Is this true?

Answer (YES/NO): NO